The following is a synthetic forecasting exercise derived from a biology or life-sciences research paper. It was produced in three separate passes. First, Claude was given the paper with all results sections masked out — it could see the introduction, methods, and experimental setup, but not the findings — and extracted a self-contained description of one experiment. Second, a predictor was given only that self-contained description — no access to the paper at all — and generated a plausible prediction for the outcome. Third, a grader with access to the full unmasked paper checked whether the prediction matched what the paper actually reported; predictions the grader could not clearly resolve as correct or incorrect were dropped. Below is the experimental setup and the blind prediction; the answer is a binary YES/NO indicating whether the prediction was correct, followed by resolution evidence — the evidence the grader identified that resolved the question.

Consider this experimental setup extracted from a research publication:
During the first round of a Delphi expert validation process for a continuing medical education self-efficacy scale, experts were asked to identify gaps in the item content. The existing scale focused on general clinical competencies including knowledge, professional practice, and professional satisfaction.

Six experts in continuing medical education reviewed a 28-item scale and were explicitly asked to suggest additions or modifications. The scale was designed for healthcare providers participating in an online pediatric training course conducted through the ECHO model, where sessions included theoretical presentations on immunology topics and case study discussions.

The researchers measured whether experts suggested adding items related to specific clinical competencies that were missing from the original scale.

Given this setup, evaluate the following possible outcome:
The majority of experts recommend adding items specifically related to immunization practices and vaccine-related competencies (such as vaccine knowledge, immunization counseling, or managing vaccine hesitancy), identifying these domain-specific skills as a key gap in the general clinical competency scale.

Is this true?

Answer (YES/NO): NO